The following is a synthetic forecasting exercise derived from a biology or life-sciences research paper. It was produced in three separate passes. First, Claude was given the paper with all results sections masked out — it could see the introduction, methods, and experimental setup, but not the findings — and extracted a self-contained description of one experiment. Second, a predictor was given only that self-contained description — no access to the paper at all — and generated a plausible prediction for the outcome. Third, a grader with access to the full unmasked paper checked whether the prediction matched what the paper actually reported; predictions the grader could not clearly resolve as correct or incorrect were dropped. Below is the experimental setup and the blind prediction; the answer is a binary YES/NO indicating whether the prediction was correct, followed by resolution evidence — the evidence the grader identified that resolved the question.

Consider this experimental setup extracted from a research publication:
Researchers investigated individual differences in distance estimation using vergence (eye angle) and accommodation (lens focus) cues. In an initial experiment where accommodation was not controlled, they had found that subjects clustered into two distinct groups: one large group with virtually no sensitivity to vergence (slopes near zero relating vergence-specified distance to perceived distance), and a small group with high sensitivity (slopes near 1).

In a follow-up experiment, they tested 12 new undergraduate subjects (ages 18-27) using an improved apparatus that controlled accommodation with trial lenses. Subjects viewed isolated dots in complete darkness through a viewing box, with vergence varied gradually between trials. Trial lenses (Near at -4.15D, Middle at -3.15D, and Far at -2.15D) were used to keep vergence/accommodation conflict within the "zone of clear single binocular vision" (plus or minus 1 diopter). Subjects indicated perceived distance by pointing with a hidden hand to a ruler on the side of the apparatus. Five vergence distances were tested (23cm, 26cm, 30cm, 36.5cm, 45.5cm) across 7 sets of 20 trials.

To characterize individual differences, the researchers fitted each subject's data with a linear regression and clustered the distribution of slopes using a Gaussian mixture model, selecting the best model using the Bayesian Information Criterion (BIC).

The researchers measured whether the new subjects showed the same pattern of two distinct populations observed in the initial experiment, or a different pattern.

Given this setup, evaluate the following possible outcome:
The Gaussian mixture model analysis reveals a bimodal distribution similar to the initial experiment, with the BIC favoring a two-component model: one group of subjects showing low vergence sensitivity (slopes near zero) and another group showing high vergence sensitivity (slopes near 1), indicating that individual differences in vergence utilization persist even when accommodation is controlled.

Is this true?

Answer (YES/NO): NO